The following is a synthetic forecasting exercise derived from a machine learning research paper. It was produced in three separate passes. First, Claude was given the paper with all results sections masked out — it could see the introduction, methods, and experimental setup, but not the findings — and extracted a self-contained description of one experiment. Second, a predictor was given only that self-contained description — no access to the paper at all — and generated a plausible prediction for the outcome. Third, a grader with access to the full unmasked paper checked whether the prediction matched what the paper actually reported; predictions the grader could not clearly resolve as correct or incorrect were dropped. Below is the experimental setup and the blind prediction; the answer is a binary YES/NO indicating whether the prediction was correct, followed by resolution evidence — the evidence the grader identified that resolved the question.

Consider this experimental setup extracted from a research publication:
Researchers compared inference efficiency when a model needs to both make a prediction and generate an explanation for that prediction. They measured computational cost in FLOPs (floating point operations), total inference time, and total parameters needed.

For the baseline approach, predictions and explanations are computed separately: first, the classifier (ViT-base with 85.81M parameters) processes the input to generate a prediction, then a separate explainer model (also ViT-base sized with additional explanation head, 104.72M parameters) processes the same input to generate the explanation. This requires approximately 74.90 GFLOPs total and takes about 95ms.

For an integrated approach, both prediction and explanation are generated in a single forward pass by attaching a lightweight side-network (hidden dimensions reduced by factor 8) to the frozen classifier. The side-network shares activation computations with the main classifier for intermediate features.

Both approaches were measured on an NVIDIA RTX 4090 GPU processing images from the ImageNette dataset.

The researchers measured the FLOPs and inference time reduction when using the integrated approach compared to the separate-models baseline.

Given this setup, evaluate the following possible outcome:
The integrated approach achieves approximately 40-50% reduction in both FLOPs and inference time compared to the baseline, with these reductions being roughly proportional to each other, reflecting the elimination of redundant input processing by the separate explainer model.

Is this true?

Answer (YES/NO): NO